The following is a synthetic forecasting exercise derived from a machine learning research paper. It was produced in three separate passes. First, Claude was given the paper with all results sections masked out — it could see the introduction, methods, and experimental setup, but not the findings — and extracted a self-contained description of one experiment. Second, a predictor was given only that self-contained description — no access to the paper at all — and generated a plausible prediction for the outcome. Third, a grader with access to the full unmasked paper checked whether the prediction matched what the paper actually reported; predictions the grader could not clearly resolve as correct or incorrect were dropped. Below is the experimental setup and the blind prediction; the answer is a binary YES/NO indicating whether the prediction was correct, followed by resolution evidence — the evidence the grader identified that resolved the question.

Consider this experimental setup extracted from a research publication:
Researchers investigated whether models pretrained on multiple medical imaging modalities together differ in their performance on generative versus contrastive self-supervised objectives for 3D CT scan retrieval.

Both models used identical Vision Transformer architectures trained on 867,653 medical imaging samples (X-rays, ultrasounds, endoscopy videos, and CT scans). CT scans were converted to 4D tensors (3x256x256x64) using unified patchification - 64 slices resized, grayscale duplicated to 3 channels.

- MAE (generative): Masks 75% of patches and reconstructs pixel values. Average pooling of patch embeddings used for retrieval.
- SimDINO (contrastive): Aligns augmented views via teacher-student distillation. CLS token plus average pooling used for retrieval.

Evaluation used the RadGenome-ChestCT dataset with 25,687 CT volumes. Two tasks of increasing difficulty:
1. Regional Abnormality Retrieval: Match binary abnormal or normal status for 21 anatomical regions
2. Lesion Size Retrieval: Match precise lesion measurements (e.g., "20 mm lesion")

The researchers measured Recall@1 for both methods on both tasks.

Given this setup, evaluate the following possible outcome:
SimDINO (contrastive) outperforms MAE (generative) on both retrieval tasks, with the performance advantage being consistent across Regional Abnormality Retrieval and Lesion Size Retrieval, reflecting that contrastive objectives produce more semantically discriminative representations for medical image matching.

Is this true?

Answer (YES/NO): YES